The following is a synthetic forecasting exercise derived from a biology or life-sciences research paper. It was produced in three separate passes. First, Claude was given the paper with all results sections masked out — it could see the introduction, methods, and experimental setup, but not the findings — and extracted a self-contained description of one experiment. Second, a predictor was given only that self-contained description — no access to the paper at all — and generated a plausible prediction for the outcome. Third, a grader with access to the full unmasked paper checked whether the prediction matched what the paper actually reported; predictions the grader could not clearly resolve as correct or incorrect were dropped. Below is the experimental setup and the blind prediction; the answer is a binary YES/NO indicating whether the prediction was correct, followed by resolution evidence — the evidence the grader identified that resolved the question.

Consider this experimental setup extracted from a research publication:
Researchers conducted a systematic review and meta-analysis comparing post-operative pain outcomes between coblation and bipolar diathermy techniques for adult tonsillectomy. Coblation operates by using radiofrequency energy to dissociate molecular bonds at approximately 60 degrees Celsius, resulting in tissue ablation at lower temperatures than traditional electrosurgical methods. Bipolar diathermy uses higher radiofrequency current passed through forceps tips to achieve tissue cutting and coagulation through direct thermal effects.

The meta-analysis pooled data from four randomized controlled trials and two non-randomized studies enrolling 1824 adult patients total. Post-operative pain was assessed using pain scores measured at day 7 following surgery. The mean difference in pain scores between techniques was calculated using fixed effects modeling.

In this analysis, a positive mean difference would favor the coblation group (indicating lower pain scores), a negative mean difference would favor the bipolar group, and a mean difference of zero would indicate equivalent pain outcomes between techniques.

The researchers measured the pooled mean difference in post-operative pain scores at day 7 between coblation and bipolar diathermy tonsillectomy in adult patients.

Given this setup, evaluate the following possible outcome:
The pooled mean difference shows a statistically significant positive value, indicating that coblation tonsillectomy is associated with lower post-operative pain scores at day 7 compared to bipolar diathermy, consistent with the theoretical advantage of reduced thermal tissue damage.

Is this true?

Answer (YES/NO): NO